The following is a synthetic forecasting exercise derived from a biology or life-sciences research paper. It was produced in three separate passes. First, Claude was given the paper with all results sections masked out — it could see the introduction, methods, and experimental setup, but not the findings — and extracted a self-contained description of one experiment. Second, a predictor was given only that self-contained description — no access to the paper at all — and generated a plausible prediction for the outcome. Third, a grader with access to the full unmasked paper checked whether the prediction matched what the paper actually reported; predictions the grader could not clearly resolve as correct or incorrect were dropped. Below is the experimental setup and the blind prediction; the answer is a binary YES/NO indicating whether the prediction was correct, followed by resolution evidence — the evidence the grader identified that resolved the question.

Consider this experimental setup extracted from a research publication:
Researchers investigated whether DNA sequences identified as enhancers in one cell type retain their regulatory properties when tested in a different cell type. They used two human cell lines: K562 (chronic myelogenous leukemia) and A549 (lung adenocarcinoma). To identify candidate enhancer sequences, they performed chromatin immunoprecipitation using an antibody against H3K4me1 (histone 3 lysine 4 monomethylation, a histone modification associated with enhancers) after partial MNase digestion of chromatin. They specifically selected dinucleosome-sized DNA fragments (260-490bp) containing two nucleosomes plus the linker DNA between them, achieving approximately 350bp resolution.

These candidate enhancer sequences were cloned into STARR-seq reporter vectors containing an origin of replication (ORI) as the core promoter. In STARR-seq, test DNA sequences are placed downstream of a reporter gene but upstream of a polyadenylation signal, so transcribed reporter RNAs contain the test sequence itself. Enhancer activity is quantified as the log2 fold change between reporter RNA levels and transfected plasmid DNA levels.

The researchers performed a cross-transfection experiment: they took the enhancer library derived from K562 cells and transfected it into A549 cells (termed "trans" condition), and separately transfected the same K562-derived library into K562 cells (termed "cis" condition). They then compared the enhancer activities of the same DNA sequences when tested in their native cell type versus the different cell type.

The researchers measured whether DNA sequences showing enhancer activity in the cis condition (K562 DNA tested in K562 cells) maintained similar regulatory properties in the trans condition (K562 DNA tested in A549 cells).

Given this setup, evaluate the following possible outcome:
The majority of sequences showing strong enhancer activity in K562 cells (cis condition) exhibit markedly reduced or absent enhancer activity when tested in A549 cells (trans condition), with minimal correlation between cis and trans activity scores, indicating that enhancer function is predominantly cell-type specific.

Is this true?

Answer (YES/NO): NO